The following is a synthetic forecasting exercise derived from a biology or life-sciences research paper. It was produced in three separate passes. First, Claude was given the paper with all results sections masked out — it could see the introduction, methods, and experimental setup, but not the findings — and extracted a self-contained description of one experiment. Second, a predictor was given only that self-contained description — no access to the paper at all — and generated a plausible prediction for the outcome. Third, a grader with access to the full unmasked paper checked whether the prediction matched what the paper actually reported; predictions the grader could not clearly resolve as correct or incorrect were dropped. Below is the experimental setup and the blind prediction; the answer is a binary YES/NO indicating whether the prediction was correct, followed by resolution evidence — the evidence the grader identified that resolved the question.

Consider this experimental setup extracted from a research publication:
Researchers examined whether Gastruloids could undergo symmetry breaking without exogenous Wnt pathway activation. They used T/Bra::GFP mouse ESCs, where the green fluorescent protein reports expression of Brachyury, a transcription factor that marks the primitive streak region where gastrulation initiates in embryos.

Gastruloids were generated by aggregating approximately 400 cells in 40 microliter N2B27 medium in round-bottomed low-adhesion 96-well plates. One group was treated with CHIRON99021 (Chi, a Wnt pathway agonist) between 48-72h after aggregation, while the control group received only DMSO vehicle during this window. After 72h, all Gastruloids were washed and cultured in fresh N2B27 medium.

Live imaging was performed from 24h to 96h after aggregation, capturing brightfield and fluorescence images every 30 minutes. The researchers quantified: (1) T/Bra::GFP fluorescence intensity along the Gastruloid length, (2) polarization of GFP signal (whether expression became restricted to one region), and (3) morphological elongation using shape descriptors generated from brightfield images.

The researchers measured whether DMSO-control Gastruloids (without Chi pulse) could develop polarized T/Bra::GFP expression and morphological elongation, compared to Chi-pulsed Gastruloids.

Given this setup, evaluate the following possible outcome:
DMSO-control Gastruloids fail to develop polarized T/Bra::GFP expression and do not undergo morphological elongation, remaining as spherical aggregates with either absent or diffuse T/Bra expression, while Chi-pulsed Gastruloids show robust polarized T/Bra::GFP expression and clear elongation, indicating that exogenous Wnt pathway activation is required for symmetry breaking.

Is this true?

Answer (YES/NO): NO